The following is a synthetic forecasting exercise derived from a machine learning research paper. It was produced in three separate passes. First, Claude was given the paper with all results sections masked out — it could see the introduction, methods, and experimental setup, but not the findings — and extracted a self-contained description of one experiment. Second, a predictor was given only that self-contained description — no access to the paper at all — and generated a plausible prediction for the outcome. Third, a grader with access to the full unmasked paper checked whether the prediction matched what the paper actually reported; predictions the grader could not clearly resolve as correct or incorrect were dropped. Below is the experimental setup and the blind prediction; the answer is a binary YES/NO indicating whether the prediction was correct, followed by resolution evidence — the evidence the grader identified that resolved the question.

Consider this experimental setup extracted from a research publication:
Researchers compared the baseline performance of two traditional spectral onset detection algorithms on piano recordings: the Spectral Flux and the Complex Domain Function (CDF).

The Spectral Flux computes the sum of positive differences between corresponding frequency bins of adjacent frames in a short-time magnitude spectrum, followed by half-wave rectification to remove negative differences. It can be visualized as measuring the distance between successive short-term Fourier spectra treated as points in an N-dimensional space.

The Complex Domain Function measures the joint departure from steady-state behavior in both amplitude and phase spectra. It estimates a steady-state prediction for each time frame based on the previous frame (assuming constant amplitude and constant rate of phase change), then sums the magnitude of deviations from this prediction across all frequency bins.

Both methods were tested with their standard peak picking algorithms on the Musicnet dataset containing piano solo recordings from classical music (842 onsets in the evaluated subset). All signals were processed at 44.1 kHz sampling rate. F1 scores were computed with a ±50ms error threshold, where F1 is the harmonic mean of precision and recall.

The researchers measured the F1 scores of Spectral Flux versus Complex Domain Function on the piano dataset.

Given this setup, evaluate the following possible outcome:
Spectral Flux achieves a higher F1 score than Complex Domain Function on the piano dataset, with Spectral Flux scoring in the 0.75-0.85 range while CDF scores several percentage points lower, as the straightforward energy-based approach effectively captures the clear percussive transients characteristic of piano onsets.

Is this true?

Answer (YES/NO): NO